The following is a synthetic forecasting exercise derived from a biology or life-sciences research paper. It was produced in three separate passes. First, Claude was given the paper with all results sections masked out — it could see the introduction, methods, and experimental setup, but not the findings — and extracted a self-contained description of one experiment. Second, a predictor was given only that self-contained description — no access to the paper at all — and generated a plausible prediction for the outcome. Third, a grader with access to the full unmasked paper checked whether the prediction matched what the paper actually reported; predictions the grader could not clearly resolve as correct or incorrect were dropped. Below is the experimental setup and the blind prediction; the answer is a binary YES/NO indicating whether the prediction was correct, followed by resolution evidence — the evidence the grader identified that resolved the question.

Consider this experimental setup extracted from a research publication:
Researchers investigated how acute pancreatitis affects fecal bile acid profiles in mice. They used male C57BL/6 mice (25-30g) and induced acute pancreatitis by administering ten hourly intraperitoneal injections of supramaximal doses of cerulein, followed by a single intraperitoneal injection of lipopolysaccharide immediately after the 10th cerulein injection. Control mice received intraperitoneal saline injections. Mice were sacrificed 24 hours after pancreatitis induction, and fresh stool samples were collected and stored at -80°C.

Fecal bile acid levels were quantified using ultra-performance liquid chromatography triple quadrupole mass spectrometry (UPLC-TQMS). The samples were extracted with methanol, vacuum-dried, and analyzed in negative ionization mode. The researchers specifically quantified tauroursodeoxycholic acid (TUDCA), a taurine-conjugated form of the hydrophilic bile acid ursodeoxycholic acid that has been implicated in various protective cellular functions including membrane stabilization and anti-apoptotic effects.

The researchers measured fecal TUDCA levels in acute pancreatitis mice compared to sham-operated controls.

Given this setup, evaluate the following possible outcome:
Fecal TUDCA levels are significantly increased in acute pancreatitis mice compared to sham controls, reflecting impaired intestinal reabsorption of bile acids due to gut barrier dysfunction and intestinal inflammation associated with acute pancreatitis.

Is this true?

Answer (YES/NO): NO